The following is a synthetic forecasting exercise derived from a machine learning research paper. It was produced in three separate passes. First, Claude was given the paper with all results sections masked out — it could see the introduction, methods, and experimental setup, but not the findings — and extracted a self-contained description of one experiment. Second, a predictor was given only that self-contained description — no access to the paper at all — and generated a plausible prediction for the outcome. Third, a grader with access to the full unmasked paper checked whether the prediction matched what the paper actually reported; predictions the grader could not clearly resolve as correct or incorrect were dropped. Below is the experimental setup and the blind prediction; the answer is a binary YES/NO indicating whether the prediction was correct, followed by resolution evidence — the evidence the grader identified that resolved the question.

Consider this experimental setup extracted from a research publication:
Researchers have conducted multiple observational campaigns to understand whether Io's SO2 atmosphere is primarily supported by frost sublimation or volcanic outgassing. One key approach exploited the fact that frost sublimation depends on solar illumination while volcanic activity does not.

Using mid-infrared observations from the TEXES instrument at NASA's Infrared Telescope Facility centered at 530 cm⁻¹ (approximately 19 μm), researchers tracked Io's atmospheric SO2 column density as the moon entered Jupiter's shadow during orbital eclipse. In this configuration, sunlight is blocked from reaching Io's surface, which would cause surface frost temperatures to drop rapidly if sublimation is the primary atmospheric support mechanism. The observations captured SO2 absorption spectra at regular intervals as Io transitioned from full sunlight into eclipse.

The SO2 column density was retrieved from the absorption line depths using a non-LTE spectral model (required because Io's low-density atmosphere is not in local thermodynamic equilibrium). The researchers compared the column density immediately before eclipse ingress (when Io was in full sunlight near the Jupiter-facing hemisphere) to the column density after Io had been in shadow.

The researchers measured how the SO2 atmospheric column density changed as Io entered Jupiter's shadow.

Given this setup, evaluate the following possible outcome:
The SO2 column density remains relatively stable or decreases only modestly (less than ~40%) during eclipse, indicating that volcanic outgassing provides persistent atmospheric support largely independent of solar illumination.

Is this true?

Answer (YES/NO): NO